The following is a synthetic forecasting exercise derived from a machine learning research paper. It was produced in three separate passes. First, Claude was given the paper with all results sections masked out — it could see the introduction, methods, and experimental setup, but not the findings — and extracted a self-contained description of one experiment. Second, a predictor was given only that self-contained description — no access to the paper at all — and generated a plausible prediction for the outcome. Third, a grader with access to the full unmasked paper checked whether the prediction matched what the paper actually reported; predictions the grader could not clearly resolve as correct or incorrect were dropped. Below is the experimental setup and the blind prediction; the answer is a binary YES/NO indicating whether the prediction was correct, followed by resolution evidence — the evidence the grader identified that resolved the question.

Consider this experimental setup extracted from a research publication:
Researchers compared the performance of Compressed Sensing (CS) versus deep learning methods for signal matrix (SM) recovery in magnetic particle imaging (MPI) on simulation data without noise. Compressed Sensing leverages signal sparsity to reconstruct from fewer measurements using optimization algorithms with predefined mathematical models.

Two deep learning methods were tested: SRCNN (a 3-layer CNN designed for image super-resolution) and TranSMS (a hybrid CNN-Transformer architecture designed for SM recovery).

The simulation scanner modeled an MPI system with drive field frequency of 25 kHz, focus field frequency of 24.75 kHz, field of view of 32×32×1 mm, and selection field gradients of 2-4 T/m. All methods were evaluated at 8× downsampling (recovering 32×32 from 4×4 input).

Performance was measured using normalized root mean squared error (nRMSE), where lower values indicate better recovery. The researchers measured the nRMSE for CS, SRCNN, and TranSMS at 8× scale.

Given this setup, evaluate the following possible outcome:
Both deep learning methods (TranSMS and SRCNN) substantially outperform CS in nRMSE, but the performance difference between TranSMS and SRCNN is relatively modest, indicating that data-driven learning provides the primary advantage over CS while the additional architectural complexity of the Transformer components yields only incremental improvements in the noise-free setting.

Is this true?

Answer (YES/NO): NO